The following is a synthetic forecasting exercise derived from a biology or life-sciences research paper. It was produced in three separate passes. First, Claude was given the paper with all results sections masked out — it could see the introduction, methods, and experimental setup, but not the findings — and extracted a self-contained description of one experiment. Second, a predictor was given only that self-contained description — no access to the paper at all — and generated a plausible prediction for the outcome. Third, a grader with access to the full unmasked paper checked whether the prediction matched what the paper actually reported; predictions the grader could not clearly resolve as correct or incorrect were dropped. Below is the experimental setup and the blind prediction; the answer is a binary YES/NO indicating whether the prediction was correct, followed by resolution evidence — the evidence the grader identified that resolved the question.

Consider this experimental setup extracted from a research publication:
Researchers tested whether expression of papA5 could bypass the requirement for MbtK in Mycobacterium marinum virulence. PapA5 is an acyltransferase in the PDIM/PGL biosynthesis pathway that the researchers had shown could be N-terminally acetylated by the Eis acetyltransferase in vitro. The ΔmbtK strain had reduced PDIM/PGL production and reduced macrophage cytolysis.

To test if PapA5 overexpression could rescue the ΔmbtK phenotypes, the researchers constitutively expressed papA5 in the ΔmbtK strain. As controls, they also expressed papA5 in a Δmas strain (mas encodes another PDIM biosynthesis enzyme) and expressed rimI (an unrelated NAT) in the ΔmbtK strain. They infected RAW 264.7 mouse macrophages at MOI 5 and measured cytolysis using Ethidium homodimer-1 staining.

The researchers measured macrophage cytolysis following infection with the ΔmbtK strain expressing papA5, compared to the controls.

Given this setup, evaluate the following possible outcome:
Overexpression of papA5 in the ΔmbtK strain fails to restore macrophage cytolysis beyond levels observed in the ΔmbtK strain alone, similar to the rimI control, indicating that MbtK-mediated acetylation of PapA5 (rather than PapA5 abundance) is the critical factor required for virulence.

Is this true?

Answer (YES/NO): NO